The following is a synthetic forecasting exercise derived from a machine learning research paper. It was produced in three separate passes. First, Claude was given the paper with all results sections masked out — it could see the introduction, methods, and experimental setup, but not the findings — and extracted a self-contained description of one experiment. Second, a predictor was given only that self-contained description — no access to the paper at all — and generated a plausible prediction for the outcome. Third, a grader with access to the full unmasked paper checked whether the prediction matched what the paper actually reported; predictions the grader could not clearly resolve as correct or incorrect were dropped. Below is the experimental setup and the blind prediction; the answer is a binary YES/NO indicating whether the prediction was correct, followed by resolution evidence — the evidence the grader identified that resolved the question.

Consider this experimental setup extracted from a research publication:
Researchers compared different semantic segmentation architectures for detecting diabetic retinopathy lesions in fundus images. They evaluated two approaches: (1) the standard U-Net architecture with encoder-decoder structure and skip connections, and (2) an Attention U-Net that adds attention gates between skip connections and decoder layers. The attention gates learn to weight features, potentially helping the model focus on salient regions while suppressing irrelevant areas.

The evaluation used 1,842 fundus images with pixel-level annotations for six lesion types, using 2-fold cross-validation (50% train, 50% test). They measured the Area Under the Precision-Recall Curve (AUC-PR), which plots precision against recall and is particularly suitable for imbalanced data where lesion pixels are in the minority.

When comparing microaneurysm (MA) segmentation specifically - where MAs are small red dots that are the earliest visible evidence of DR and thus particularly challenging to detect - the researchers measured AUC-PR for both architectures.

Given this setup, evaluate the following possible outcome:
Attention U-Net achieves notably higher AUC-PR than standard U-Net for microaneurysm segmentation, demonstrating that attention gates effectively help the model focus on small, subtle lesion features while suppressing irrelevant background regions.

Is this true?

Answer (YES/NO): YES